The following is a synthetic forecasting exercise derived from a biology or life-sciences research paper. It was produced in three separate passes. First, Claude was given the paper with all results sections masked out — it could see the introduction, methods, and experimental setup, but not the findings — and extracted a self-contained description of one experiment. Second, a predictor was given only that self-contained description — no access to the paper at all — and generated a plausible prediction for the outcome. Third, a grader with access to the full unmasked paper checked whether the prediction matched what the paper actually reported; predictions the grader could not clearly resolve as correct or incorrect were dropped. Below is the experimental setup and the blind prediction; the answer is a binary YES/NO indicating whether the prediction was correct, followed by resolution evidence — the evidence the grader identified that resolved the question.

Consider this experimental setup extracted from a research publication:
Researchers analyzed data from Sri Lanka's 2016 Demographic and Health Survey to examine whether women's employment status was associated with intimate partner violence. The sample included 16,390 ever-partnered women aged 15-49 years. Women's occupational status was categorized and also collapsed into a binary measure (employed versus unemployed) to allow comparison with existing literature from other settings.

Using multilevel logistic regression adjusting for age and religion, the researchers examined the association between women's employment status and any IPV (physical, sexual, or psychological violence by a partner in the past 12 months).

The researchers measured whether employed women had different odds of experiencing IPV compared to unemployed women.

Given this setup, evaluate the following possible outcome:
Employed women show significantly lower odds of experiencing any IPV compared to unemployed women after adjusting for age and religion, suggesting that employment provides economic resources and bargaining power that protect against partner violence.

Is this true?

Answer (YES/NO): NO